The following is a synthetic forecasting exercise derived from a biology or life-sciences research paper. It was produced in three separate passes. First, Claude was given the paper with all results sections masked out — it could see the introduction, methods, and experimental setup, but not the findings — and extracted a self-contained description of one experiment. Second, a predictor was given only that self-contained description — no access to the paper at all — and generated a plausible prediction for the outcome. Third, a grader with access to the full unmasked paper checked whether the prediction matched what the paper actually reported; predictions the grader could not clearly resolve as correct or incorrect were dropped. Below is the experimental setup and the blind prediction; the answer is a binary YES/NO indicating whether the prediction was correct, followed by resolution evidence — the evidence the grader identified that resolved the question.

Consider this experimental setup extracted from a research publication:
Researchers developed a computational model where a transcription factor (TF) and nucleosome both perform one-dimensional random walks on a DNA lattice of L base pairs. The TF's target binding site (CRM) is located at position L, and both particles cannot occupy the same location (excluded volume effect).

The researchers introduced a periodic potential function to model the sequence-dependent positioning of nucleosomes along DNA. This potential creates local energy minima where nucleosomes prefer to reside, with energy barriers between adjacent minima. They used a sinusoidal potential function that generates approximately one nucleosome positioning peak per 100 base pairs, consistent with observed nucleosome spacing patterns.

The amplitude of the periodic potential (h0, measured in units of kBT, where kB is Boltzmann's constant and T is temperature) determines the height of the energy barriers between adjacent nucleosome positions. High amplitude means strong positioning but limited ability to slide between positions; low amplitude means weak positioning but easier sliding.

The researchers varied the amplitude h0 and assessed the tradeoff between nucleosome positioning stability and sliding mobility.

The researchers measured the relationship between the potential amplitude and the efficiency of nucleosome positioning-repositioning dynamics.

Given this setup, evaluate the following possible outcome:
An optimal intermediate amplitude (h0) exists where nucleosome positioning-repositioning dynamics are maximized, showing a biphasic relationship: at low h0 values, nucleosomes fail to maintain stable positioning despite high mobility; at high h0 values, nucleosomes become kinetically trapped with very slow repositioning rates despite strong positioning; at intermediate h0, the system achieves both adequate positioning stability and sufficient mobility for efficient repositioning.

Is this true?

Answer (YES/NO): YES